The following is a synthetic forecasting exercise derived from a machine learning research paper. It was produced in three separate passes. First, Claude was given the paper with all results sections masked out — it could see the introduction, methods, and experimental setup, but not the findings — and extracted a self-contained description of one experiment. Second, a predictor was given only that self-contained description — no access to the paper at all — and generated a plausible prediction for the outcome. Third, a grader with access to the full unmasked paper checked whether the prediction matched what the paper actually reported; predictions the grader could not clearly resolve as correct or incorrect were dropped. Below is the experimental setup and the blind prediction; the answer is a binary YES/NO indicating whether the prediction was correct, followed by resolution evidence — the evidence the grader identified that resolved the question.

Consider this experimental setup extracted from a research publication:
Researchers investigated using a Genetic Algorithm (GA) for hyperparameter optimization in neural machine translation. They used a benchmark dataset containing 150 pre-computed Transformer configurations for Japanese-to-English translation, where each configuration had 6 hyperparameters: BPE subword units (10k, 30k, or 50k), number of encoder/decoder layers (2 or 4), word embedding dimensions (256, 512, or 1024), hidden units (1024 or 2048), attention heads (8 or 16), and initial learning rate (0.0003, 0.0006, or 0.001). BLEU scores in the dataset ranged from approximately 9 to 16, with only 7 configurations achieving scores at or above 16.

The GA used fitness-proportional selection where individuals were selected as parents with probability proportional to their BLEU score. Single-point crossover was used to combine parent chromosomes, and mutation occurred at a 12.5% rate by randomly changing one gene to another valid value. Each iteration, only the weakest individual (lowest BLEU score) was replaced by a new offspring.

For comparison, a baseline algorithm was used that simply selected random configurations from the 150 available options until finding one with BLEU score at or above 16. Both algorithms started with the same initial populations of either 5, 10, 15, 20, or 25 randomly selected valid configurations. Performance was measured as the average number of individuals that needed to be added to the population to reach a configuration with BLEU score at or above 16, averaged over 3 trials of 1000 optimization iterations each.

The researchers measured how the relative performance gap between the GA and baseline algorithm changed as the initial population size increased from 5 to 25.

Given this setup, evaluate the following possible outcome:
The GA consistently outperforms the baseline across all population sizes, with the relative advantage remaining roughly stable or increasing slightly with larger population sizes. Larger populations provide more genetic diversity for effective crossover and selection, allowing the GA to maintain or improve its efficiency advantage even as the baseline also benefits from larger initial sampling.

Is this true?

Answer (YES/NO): NO